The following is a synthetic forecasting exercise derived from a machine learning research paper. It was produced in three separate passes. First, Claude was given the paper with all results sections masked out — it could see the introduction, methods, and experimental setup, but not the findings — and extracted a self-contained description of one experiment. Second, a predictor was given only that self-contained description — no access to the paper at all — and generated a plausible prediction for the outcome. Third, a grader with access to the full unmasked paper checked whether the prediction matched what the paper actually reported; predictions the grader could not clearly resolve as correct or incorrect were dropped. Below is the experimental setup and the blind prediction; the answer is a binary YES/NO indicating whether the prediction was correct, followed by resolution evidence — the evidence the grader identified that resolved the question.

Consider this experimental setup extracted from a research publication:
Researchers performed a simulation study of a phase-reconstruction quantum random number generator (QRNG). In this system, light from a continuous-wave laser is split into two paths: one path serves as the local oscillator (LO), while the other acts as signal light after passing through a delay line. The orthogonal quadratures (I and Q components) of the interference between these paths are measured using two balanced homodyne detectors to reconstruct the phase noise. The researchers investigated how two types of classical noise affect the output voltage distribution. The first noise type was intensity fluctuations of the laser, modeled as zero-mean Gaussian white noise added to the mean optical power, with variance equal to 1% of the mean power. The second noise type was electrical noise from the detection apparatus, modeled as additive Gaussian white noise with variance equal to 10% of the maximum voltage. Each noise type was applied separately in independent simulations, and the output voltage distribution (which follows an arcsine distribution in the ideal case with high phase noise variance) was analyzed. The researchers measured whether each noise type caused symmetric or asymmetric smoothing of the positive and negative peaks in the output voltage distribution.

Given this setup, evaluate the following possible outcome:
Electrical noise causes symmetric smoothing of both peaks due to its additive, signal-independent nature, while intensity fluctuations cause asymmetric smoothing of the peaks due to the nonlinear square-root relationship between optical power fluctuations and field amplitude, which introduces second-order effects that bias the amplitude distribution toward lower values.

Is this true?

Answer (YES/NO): YES